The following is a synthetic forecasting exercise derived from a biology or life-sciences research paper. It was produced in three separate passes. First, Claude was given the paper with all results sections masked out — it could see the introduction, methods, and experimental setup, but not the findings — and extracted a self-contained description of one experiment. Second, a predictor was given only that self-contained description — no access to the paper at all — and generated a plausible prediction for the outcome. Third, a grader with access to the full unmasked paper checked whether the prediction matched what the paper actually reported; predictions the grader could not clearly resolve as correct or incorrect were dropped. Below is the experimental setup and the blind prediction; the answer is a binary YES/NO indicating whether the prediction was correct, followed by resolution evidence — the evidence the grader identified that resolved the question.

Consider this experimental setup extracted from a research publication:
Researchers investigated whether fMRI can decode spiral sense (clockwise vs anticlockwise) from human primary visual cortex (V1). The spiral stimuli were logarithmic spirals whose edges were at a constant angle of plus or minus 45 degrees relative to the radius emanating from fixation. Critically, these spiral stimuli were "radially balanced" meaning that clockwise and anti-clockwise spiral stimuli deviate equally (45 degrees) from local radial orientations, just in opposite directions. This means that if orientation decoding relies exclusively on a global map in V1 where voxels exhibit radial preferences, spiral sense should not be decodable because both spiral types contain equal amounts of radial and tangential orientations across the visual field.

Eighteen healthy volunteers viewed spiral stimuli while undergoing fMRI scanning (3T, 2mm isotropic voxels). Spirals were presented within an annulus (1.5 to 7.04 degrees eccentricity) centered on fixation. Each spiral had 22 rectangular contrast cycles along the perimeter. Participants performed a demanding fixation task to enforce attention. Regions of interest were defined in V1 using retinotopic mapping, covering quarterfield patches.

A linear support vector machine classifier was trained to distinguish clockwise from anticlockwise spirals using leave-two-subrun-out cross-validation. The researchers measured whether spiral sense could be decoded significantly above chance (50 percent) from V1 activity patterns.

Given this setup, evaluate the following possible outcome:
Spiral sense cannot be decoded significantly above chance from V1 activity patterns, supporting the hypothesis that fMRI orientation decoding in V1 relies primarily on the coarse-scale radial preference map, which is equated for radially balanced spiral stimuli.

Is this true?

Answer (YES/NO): NO